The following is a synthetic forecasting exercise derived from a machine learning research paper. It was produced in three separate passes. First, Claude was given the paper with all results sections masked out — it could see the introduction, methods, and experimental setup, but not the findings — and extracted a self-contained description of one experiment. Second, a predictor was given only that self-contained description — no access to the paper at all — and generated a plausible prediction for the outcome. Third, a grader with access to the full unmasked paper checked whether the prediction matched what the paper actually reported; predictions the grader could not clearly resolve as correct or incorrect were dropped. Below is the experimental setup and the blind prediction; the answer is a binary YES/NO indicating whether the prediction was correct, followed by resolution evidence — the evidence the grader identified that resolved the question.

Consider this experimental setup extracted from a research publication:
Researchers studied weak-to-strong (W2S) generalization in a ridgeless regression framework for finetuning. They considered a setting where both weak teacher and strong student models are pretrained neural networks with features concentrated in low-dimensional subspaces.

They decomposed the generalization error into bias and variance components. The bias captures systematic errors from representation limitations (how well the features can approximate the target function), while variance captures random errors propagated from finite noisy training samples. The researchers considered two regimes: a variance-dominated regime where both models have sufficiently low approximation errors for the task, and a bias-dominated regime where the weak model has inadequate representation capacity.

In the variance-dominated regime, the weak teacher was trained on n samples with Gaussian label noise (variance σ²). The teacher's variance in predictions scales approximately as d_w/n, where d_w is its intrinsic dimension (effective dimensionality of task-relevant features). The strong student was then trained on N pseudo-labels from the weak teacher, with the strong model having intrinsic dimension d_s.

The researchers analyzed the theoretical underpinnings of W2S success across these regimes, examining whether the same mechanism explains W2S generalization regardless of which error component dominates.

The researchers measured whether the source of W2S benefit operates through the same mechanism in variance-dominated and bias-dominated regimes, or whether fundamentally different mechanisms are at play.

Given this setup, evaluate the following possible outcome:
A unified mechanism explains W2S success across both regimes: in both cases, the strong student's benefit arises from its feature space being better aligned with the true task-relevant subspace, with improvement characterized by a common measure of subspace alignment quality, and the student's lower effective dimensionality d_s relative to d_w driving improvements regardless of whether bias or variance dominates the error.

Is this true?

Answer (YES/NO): NO